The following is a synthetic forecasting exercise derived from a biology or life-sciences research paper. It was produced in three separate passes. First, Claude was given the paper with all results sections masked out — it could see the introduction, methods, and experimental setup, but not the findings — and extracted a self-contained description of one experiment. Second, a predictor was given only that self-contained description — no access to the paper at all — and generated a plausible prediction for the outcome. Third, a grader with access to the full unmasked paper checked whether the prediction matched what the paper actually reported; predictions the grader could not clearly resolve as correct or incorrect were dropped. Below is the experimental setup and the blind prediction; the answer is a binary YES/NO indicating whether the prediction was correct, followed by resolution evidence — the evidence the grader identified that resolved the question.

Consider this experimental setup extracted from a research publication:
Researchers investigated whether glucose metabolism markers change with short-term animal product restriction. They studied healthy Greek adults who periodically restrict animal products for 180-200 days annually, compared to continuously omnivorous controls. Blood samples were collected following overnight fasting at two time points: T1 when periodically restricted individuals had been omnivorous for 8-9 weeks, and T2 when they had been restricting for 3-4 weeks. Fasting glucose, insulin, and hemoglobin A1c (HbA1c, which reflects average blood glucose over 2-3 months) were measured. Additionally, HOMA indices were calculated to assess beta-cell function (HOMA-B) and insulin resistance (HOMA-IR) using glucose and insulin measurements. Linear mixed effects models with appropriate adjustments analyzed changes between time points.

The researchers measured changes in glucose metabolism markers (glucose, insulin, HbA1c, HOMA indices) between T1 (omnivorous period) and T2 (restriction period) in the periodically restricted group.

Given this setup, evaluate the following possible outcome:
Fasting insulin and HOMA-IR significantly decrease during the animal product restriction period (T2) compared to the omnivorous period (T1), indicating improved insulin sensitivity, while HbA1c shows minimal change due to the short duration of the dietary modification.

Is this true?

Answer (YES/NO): NO